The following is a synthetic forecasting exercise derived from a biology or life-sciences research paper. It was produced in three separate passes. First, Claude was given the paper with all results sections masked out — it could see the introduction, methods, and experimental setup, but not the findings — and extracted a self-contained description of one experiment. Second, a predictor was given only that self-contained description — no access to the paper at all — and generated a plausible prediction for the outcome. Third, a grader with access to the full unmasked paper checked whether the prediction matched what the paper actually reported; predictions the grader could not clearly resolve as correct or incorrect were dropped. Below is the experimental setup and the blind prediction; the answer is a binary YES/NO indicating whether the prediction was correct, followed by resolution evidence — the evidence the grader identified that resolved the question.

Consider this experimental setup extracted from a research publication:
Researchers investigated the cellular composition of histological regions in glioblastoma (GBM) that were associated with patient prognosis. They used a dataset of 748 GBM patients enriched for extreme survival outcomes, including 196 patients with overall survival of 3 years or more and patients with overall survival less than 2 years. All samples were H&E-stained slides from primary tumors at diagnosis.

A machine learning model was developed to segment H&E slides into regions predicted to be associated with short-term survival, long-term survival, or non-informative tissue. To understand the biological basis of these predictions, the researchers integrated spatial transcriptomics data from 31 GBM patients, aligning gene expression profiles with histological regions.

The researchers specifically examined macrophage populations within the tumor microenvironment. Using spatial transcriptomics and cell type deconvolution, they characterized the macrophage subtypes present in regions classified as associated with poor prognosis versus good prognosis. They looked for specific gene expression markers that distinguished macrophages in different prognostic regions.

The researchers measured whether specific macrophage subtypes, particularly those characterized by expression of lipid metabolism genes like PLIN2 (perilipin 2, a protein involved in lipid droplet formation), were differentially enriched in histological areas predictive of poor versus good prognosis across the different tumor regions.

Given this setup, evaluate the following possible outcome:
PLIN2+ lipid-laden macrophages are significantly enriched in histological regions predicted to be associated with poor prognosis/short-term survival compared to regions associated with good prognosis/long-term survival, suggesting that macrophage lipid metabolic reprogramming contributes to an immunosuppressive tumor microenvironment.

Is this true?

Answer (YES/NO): YES